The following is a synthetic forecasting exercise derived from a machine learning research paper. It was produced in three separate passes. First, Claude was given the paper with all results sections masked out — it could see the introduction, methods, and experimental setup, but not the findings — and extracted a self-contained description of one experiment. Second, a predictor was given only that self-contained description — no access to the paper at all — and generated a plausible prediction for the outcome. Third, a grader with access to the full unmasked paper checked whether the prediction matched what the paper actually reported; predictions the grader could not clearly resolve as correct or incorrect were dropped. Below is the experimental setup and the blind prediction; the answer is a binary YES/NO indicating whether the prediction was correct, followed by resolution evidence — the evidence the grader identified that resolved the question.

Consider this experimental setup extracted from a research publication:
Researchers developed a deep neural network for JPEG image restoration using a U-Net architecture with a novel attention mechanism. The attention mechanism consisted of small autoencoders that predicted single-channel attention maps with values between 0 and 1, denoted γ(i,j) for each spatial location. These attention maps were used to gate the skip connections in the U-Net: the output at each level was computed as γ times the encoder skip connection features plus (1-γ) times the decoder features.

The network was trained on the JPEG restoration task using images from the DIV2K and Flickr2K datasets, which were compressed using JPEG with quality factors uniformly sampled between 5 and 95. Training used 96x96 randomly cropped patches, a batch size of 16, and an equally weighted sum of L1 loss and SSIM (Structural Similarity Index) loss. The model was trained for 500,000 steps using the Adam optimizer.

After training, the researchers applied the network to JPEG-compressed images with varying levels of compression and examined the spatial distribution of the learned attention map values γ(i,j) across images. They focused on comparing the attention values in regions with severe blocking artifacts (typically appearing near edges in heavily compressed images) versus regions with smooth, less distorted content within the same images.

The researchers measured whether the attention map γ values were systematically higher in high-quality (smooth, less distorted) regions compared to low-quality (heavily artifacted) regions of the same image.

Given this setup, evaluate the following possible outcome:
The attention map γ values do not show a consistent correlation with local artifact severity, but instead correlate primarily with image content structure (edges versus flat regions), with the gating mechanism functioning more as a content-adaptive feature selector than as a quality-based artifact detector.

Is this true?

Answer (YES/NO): NO